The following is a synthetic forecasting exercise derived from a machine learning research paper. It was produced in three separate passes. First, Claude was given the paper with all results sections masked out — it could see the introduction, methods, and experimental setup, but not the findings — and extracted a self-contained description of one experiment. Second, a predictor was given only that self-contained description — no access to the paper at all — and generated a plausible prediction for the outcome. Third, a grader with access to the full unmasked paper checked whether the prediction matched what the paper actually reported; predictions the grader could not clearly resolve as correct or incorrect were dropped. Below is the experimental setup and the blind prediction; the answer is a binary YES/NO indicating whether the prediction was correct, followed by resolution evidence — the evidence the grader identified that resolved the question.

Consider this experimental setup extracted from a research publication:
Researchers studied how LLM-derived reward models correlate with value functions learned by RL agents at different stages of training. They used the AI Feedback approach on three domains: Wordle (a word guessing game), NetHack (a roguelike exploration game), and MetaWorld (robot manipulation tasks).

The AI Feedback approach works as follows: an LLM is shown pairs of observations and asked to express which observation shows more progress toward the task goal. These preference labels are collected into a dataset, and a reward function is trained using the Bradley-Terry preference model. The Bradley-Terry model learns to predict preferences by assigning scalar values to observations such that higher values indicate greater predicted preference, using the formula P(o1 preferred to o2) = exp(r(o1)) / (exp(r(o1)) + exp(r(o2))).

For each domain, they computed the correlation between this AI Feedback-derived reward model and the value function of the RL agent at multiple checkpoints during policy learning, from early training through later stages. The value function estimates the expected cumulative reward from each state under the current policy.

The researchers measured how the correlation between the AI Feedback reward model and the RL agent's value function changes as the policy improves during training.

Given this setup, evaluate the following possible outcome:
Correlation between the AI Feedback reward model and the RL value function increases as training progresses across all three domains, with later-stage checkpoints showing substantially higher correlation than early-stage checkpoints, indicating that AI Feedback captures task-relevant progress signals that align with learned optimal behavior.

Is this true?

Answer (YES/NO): YES